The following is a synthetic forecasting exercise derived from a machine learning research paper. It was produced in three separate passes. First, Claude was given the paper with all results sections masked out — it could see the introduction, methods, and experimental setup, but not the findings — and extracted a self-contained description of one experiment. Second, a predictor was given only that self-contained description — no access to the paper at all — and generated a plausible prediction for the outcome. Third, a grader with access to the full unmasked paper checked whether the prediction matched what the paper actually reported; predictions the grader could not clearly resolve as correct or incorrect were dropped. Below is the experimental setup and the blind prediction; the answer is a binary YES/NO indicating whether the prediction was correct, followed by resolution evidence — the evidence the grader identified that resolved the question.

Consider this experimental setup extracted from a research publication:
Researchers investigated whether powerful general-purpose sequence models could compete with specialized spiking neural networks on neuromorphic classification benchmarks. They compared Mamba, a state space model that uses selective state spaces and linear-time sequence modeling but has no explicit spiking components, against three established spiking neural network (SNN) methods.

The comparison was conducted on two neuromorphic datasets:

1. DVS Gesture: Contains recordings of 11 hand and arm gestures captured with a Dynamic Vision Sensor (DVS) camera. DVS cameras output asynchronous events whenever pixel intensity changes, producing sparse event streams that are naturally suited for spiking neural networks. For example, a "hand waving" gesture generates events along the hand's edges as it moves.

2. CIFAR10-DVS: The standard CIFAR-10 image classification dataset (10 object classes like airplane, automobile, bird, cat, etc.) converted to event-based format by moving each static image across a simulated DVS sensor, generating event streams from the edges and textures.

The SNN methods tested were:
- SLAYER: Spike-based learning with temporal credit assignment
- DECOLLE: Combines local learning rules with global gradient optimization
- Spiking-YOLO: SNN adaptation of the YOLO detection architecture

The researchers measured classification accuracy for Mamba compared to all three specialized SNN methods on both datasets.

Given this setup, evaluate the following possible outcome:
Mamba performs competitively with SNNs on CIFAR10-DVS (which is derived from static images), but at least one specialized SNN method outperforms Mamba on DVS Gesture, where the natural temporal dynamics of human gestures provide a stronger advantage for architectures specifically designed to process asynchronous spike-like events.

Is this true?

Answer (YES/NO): NO